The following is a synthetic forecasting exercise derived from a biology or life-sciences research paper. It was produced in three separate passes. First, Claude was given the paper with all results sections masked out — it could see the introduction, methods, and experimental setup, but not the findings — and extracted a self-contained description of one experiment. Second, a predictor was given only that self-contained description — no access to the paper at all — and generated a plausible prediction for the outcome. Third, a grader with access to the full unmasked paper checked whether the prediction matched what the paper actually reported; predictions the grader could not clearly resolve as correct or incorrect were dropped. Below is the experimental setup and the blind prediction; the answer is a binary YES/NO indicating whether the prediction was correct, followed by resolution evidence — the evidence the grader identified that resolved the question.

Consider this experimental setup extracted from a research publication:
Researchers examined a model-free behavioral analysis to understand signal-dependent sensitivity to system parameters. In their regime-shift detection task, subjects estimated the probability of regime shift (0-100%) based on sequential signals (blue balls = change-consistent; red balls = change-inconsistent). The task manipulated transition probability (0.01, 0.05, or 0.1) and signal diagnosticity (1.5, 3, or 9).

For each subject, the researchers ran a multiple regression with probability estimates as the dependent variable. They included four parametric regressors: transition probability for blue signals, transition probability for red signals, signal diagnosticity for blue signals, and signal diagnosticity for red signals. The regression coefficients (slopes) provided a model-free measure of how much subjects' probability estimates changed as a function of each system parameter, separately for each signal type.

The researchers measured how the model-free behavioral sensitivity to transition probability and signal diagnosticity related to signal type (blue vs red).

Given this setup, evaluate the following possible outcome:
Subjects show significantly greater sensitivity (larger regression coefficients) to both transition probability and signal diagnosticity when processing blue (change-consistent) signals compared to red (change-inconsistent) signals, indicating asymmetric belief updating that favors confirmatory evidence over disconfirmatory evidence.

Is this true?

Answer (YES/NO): NO